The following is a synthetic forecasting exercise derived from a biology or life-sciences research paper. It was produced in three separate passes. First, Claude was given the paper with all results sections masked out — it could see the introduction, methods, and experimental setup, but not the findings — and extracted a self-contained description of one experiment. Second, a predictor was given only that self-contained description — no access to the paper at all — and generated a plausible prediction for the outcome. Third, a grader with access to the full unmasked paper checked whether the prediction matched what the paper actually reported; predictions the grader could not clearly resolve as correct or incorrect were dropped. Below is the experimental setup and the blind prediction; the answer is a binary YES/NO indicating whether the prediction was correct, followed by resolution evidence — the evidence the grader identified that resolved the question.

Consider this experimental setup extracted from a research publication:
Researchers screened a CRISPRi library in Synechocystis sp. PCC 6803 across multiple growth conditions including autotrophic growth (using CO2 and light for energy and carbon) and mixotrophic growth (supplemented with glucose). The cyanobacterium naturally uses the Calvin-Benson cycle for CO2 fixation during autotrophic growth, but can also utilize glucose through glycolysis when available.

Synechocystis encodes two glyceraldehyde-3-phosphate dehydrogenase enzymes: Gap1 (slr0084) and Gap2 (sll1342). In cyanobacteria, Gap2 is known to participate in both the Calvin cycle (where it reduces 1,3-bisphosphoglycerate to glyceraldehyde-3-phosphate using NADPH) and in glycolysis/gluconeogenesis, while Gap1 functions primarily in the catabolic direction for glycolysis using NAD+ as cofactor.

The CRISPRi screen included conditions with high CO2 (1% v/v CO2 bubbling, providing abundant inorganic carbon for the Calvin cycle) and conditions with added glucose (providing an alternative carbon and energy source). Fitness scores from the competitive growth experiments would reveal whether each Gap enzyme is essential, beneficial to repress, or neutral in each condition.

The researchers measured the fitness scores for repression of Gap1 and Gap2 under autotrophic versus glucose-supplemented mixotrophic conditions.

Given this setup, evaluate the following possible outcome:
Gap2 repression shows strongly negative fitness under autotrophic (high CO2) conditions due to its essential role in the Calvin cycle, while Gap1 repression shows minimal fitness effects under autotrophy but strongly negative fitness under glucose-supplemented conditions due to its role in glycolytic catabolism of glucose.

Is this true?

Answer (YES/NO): NO